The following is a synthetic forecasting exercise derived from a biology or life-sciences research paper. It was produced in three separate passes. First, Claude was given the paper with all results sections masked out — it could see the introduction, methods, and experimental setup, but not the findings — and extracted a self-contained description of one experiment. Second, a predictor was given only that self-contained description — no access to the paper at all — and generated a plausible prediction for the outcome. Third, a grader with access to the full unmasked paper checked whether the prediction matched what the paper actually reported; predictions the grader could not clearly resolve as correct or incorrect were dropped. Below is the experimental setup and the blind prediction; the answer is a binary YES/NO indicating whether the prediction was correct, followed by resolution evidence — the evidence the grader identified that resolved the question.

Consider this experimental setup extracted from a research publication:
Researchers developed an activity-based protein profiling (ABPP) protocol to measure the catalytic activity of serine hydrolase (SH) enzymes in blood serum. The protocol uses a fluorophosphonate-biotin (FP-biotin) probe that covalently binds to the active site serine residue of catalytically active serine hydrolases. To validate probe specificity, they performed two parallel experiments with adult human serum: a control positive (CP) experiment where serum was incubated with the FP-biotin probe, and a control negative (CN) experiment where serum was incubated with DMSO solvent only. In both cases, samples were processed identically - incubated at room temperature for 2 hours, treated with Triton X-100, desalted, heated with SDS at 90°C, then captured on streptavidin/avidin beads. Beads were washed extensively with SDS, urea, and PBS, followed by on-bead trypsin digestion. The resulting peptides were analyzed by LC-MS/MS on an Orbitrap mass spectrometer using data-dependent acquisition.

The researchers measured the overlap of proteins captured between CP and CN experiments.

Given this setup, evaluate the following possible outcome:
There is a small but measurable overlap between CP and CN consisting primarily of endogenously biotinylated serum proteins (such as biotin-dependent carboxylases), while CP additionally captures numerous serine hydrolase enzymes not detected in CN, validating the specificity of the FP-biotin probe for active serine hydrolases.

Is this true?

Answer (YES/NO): NO